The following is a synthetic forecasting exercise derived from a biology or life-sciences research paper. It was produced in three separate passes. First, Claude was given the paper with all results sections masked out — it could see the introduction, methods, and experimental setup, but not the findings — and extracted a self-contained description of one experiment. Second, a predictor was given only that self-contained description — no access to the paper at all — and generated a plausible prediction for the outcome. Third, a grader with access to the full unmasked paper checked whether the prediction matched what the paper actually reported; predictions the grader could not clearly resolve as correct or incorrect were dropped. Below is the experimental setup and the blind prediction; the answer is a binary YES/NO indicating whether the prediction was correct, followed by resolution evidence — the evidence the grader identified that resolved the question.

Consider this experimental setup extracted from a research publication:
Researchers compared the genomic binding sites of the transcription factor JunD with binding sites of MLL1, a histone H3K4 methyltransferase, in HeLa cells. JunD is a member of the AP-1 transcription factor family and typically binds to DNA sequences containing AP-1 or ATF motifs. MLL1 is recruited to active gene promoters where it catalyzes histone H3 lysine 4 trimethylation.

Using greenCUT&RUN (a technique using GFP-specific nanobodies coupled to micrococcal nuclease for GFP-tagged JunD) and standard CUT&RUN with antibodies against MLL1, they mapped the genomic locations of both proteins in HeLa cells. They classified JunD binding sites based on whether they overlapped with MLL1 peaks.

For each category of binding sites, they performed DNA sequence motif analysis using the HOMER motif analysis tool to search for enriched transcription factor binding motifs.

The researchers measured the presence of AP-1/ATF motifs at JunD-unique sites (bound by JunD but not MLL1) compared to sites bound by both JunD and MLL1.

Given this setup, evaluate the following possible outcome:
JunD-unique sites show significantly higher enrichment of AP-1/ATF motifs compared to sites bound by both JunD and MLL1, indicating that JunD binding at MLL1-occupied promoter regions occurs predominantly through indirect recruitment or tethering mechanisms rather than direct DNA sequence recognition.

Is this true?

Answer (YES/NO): YES